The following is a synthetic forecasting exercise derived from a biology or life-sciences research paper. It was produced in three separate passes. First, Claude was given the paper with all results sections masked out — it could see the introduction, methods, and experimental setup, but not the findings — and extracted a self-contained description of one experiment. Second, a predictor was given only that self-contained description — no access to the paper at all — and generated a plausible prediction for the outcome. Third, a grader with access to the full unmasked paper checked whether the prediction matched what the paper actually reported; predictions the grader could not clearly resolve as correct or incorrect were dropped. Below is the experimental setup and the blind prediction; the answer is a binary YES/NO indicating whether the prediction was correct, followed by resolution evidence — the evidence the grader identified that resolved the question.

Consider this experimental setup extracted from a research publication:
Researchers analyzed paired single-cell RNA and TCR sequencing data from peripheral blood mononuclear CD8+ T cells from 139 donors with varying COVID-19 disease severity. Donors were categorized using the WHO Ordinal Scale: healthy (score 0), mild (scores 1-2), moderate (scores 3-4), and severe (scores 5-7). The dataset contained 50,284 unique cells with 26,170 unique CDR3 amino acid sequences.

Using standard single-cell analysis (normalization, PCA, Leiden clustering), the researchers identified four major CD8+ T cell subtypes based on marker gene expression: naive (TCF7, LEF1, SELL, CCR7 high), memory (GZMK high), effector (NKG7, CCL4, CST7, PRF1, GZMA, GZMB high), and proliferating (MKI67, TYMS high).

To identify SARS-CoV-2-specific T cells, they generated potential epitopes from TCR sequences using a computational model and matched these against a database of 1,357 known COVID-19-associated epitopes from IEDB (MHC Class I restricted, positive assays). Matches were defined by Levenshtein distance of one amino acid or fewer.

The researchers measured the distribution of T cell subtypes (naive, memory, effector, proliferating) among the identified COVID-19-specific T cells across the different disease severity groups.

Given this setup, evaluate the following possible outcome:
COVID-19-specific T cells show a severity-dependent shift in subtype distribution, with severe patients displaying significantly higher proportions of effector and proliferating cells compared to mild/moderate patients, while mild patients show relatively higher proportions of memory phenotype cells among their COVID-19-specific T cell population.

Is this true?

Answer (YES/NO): NO